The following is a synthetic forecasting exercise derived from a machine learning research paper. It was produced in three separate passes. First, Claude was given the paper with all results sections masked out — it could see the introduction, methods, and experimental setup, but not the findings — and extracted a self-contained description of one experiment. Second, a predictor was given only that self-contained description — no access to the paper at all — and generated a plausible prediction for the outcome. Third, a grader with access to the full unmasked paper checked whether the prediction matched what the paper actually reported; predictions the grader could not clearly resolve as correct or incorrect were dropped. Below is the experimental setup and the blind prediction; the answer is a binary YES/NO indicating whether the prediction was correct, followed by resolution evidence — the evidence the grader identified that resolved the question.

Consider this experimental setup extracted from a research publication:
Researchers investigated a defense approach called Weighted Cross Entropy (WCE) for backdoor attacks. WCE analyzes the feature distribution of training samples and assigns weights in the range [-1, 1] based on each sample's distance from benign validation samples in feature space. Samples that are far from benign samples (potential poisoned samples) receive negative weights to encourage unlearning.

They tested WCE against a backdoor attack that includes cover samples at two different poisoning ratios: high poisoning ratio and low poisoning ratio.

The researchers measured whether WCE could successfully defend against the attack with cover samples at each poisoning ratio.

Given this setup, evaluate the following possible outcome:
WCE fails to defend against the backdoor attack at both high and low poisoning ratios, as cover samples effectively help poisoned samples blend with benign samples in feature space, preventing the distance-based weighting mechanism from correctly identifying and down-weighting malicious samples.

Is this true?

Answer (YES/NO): NO